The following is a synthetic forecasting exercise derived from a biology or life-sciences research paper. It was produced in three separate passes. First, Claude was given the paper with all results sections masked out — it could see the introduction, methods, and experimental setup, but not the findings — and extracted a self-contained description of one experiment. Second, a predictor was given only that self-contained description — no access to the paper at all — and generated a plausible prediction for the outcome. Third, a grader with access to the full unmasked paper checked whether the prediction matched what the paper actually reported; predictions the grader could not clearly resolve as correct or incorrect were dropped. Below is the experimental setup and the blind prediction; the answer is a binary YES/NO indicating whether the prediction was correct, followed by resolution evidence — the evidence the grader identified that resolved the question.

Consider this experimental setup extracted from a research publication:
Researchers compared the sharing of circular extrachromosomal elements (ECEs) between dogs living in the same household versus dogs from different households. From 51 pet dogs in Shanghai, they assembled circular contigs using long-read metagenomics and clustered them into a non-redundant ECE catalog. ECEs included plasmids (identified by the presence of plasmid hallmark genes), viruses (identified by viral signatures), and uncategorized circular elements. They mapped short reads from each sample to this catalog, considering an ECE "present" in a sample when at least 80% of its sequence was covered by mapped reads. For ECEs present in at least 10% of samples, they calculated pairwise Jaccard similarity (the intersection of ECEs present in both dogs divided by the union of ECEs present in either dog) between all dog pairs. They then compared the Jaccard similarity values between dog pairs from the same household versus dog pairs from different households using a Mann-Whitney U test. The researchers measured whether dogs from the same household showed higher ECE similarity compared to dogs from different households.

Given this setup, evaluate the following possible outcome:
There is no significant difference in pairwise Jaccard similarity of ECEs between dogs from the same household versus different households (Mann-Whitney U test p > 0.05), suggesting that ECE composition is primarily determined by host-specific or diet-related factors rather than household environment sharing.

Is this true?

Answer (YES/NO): NO